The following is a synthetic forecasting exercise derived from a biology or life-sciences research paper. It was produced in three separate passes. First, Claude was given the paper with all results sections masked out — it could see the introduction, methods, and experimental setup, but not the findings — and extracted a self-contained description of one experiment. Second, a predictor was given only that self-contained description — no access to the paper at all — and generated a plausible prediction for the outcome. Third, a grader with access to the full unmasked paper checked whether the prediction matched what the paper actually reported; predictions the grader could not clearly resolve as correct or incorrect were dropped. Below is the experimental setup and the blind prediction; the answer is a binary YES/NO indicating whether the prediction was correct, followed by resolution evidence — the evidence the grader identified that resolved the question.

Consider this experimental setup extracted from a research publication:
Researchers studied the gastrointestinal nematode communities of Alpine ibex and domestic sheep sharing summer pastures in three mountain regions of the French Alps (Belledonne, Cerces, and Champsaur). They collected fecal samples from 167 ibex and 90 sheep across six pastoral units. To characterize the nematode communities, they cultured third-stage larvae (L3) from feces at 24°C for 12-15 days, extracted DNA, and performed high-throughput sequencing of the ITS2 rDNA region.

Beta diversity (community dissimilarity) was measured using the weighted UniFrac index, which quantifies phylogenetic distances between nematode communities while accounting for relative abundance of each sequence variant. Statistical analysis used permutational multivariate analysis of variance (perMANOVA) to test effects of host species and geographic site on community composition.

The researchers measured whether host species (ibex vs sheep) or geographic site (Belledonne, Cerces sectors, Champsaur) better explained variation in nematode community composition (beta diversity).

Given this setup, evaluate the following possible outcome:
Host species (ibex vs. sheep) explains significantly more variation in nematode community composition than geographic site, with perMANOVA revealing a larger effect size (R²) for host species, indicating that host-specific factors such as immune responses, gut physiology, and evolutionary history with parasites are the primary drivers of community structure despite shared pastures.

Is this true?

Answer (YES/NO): NO